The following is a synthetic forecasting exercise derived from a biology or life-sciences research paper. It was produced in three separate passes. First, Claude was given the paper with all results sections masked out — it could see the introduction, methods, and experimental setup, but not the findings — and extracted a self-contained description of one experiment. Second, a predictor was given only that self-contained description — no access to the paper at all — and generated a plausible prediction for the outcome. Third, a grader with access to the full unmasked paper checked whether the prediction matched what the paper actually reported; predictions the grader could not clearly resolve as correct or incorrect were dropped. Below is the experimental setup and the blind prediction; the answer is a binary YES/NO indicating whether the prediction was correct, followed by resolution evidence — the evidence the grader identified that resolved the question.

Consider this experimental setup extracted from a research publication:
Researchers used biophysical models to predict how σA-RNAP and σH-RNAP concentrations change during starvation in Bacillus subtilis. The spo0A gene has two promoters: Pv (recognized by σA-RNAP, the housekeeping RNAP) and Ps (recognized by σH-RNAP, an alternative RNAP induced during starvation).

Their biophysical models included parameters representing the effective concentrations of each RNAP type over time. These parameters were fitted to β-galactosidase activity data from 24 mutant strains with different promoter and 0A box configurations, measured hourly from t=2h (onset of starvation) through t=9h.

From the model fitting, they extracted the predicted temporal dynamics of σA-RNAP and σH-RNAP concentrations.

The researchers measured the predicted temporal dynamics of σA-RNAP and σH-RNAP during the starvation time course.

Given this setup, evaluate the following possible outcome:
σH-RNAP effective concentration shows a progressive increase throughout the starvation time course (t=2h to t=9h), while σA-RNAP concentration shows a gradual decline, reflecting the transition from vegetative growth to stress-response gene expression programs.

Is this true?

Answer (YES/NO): NO